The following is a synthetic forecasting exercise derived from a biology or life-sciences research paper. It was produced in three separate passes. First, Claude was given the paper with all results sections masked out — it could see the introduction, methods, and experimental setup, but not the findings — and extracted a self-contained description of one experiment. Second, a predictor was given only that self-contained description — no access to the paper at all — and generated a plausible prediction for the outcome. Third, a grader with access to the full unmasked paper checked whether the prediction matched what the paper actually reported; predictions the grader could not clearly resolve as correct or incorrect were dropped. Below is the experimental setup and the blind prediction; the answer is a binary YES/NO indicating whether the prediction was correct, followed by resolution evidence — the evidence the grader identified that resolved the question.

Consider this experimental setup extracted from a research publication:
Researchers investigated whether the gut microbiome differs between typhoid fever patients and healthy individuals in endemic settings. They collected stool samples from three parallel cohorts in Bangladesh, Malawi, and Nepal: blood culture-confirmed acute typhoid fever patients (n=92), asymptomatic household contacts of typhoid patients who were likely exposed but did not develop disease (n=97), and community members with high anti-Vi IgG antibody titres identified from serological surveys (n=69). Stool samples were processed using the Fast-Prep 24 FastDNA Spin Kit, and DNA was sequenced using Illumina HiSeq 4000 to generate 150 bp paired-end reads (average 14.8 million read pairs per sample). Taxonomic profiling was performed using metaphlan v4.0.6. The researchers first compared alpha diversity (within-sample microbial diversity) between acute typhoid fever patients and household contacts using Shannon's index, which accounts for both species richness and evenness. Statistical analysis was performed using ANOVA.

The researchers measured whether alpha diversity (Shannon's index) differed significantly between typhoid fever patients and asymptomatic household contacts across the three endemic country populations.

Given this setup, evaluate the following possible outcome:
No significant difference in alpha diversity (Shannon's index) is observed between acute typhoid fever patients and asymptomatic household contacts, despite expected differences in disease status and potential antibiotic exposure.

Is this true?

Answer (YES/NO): YES